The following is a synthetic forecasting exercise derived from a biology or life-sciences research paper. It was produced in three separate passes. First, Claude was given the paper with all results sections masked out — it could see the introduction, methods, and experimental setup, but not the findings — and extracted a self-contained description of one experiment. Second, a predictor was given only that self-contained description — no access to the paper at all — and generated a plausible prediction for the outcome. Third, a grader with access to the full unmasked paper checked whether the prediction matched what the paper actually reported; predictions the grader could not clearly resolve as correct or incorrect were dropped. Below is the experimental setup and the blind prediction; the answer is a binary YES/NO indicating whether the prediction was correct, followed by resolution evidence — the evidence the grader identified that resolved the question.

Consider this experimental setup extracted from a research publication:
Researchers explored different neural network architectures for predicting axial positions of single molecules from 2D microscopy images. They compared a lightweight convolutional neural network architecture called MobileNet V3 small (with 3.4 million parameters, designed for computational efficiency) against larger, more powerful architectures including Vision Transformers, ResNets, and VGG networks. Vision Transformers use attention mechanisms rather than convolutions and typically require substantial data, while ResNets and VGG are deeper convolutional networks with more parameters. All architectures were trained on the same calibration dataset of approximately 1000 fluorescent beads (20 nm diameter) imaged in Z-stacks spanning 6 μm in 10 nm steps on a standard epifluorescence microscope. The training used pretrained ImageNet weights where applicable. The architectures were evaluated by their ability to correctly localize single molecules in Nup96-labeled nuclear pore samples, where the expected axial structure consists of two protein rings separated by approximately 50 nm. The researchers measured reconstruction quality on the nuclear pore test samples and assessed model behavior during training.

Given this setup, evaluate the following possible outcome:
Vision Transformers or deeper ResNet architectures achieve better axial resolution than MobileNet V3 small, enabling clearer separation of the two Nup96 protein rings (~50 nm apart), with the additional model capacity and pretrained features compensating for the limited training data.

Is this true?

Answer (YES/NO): NO